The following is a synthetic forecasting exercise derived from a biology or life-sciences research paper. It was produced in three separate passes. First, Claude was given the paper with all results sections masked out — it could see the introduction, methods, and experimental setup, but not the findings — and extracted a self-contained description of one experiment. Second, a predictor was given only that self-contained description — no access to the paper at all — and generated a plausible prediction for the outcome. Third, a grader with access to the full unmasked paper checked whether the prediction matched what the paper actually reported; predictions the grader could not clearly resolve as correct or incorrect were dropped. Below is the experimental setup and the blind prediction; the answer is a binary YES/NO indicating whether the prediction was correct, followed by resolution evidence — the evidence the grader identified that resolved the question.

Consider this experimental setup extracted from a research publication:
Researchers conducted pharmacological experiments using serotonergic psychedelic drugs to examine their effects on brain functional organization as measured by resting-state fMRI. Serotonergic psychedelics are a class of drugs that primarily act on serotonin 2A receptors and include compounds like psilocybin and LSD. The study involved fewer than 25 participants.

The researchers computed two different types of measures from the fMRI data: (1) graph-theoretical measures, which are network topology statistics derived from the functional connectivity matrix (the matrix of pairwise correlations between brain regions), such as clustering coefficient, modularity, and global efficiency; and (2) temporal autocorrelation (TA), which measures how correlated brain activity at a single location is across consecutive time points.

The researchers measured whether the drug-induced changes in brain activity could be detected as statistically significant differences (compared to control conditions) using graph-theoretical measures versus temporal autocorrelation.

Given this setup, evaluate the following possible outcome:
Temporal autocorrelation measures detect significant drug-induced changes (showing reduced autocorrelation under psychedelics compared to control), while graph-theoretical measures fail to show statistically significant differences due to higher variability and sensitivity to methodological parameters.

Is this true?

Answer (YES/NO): NO